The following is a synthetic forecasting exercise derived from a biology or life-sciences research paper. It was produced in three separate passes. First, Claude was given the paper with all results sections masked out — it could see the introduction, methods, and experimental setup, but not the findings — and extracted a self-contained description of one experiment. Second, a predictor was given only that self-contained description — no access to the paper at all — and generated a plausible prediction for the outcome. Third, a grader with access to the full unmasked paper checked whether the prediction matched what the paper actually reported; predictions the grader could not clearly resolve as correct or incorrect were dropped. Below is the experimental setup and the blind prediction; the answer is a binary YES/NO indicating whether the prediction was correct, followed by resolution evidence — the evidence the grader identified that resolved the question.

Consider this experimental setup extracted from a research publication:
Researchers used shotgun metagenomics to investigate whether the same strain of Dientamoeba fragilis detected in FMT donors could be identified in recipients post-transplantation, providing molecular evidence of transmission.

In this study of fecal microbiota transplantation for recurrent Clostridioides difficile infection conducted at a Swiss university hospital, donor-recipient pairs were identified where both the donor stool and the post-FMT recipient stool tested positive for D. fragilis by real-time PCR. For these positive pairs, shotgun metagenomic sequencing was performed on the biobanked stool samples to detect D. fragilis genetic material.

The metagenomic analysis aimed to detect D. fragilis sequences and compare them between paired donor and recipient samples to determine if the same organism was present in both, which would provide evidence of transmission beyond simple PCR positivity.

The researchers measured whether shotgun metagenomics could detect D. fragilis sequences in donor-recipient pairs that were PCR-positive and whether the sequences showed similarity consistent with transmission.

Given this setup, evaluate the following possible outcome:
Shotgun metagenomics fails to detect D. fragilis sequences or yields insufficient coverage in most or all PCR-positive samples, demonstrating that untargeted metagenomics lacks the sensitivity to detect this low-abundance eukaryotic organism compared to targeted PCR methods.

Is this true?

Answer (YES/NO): YES